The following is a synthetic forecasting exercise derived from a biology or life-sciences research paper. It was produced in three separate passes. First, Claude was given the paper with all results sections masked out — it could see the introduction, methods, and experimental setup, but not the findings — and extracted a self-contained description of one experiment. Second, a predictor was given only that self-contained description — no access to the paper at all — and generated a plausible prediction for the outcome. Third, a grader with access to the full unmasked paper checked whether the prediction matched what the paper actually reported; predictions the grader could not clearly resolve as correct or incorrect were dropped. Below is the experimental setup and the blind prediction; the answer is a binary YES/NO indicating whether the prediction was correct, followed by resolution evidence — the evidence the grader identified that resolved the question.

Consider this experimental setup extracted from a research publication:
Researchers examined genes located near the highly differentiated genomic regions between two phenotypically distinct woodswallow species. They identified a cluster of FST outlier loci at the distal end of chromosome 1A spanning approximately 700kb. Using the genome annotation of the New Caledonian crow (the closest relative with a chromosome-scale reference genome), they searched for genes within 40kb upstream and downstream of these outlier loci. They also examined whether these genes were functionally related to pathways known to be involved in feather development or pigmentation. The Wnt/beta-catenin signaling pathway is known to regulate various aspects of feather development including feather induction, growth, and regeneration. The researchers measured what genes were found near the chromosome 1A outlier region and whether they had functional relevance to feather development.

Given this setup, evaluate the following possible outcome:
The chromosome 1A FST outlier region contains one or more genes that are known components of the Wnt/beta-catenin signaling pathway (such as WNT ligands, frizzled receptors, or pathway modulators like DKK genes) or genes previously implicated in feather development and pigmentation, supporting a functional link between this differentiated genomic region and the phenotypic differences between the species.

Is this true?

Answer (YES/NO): YES